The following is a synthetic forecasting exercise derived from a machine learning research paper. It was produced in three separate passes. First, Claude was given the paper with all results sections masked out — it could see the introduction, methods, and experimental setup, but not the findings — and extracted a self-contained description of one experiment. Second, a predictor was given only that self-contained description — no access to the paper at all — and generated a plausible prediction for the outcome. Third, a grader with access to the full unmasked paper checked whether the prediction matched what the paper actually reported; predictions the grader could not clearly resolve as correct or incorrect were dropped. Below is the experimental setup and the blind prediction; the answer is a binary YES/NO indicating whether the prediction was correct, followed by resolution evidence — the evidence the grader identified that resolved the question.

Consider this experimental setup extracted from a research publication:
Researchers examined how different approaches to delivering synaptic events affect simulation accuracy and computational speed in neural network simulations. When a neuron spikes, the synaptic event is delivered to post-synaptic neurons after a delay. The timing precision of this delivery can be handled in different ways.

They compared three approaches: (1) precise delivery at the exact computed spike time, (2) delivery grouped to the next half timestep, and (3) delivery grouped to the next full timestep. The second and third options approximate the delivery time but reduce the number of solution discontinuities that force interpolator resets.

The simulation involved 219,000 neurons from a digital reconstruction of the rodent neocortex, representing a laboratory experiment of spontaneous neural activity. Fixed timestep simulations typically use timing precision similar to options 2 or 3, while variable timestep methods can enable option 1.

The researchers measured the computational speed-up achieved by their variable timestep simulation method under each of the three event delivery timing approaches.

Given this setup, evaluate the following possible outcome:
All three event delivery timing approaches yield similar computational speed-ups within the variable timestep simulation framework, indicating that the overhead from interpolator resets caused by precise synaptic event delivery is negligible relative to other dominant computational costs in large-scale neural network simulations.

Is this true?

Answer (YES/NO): NO